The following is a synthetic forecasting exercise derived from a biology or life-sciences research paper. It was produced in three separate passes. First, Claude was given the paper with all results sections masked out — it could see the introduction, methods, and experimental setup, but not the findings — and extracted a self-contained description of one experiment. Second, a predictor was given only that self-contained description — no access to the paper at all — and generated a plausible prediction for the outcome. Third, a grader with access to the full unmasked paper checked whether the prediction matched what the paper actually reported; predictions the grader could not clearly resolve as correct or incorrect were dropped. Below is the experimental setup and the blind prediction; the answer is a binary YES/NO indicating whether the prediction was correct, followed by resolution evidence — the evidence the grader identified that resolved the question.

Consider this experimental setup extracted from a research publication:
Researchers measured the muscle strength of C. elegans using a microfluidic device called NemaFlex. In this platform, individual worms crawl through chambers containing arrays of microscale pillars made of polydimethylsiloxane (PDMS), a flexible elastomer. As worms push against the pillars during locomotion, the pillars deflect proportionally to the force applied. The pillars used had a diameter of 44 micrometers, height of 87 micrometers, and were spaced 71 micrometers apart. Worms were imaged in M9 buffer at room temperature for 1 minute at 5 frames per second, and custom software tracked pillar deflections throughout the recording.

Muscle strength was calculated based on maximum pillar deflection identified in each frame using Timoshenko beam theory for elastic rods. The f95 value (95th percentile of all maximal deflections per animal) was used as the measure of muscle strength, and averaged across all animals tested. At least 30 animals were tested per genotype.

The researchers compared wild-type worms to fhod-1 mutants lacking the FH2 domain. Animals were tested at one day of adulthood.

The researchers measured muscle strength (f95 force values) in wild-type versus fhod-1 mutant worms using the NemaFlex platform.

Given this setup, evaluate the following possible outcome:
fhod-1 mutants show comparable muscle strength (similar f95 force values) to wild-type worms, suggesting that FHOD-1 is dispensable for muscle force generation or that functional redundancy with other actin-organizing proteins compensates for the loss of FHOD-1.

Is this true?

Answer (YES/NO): NO